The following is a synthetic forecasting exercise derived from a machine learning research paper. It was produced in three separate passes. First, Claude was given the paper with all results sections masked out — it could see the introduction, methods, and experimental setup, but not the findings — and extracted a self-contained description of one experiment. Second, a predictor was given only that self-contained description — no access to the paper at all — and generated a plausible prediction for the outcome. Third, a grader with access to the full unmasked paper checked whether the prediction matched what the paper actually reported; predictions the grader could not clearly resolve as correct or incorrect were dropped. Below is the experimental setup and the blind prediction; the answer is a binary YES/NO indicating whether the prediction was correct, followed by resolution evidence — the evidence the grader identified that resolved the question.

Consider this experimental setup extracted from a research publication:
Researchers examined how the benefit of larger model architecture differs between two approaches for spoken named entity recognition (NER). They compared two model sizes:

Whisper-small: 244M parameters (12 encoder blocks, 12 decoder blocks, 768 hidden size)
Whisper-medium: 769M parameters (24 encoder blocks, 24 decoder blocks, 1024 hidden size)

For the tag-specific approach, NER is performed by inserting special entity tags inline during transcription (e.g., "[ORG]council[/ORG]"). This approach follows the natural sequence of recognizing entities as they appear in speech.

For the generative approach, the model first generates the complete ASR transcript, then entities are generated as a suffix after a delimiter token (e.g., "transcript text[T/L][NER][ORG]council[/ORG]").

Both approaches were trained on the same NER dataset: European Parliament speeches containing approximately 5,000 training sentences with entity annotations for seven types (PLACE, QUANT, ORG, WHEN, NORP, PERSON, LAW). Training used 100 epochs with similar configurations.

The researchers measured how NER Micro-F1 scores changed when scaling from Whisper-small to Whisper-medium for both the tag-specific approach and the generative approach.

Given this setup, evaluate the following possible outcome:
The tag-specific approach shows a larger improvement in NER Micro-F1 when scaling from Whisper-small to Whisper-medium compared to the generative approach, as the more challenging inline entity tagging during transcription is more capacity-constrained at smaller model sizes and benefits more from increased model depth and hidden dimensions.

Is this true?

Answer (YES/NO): NO